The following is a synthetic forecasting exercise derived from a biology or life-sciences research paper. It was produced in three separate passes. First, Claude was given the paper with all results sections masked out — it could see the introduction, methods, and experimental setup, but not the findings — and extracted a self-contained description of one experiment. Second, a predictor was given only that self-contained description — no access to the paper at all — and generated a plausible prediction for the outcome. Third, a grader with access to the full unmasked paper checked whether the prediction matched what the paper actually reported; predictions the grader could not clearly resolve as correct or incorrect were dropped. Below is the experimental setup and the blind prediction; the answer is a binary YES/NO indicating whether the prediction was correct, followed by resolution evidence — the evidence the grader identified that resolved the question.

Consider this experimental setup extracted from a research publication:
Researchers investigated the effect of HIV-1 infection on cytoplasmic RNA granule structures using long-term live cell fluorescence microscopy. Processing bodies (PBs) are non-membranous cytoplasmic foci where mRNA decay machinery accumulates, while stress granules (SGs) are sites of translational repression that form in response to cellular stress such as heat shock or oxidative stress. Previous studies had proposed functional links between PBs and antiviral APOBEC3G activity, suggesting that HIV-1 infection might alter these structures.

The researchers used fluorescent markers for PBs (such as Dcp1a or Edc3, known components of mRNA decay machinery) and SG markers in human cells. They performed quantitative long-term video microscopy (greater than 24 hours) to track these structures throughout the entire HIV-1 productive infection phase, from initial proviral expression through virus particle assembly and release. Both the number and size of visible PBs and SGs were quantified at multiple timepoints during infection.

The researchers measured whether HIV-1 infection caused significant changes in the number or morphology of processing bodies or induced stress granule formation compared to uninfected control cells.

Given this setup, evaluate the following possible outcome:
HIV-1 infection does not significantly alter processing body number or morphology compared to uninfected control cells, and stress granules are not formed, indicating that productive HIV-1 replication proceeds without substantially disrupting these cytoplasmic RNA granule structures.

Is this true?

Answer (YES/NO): YES